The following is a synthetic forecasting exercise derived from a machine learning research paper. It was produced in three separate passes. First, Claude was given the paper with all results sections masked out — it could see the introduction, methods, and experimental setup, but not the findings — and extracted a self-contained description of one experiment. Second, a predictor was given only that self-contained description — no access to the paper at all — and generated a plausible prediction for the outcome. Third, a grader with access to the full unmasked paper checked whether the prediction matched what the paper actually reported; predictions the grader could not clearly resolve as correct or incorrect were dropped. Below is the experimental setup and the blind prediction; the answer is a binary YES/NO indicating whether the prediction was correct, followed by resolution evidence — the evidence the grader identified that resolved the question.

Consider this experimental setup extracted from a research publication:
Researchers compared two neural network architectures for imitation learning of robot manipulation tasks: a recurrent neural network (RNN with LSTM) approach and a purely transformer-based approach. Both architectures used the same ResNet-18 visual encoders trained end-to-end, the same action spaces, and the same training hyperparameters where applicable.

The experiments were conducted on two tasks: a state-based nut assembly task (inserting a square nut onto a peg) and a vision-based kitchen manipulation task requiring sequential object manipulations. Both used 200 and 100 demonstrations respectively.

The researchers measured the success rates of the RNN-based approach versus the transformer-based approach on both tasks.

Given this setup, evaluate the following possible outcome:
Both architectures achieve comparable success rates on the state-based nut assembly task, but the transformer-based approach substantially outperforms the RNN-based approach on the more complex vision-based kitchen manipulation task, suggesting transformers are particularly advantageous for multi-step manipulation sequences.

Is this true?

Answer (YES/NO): NO